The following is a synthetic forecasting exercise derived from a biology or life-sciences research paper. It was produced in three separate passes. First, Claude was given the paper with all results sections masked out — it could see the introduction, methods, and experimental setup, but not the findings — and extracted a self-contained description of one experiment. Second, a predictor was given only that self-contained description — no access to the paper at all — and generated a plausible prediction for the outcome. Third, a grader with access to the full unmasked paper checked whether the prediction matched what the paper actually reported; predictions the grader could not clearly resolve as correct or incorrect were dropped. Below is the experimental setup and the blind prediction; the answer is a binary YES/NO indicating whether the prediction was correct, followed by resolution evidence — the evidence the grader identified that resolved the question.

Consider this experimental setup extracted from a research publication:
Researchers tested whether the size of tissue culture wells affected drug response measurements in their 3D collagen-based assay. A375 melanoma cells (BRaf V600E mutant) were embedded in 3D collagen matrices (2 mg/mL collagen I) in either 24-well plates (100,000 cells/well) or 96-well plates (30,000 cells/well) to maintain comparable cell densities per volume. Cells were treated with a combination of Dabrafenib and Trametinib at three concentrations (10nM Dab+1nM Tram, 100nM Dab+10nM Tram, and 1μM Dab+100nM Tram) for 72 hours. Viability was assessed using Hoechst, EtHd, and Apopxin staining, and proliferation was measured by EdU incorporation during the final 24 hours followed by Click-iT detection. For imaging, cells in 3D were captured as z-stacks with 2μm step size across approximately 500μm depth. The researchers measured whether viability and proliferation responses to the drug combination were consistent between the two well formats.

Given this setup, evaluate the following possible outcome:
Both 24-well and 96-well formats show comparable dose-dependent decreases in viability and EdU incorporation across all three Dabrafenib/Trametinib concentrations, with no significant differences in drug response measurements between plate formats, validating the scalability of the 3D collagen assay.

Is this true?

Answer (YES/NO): YES